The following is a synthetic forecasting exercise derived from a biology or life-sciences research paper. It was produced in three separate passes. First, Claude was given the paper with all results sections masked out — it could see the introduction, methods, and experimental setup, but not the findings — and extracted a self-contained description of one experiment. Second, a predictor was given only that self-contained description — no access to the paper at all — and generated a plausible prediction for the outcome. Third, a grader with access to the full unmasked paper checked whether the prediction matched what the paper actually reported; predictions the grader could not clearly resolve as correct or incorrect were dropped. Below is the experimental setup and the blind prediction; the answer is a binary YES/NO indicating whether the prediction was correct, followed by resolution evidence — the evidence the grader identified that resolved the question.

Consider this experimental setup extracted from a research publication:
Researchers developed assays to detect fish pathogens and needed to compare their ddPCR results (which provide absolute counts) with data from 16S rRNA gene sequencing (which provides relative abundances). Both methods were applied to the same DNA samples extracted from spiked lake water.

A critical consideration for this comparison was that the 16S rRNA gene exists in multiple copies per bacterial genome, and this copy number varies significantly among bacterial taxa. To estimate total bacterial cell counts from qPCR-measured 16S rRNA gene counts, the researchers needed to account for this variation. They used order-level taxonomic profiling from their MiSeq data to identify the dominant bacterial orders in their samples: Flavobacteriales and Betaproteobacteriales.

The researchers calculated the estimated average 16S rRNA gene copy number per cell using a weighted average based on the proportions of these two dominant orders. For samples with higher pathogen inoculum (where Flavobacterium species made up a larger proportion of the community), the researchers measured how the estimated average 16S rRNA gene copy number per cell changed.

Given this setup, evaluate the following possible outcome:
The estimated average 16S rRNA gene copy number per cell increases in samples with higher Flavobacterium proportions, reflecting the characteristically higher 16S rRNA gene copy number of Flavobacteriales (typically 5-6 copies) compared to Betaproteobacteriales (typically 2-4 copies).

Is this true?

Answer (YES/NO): YES